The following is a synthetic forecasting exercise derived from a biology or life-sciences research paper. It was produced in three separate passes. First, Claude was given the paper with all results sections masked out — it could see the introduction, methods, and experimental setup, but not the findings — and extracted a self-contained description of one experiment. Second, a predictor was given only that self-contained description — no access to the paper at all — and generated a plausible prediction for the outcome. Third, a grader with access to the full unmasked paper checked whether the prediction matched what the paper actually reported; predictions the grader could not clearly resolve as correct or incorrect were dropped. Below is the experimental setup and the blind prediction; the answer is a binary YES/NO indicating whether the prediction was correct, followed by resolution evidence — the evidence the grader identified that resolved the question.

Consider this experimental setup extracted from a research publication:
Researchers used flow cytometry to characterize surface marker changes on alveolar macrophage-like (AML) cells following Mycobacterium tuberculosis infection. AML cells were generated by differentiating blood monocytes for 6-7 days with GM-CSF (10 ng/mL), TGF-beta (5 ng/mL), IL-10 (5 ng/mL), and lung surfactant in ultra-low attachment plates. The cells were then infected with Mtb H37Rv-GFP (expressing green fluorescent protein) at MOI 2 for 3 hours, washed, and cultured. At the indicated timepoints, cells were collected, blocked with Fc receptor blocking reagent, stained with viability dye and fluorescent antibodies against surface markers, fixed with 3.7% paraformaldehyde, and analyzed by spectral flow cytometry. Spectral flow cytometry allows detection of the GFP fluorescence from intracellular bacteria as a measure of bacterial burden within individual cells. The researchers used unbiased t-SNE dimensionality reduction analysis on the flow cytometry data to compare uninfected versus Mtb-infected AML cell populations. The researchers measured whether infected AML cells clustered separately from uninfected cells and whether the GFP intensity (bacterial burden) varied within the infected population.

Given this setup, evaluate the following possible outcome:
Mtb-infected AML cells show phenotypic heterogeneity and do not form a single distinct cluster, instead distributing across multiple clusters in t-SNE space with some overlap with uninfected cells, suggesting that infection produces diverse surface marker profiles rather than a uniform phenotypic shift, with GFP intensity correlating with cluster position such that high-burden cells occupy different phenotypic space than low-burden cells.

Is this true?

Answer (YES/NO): NO